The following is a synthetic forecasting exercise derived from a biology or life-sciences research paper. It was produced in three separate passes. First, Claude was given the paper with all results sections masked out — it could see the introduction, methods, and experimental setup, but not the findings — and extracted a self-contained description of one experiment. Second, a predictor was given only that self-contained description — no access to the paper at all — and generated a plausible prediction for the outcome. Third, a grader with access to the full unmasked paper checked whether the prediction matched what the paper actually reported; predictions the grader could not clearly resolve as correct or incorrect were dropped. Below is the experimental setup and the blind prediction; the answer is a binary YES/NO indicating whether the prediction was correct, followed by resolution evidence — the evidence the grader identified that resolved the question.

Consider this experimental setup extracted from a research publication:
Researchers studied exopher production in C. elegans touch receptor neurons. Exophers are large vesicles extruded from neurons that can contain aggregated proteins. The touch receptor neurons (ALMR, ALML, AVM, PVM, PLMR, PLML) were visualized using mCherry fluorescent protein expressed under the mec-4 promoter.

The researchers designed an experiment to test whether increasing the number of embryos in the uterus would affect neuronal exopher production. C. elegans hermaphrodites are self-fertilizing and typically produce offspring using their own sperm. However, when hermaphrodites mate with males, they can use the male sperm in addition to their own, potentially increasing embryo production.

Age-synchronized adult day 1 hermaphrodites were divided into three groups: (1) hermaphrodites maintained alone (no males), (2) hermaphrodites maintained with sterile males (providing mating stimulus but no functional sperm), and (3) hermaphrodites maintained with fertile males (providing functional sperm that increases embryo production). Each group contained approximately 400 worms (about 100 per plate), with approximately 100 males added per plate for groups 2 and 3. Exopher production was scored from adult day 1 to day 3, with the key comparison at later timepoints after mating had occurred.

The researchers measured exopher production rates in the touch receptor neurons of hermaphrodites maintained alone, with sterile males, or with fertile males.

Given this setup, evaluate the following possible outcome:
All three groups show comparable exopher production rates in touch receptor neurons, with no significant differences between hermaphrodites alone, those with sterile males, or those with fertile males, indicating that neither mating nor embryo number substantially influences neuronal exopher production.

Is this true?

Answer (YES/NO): NO